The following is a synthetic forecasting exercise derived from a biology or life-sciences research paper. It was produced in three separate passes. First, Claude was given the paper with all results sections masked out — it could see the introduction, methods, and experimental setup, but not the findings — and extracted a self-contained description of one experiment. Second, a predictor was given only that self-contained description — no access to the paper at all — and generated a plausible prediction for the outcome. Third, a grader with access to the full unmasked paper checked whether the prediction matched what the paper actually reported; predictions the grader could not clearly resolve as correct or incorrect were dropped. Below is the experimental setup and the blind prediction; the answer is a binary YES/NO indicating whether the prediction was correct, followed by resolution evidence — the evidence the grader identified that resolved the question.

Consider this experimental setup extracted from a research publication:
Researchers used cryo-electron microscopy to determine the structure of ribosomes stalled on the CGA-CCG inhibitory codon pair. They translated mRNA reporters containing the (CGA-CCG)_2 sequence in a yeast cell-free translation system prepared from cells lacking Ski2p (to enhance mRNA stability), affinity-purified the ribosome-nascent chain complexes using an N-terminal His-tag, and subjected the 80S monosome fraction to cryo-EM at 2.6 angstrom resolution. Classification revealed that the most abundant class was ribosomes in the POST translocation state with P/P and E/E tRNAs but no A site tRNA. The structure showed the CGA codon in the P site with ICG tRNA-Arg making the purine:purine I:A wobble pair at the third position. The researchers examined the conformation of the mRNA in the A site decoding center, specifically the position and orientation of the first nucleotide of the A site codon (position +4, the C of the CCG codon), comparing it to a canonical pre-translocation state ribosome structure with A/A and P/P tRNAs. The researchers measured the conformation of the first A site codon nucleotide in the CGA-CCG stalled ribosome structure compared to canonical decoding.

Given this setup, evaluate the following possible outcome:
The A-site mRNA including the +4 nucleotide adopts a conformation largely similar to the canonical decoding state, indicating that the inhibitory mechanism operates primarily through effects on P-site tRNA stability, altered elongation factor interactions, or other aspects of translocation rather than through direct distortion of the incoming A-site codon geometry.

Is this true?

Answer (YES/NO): NO